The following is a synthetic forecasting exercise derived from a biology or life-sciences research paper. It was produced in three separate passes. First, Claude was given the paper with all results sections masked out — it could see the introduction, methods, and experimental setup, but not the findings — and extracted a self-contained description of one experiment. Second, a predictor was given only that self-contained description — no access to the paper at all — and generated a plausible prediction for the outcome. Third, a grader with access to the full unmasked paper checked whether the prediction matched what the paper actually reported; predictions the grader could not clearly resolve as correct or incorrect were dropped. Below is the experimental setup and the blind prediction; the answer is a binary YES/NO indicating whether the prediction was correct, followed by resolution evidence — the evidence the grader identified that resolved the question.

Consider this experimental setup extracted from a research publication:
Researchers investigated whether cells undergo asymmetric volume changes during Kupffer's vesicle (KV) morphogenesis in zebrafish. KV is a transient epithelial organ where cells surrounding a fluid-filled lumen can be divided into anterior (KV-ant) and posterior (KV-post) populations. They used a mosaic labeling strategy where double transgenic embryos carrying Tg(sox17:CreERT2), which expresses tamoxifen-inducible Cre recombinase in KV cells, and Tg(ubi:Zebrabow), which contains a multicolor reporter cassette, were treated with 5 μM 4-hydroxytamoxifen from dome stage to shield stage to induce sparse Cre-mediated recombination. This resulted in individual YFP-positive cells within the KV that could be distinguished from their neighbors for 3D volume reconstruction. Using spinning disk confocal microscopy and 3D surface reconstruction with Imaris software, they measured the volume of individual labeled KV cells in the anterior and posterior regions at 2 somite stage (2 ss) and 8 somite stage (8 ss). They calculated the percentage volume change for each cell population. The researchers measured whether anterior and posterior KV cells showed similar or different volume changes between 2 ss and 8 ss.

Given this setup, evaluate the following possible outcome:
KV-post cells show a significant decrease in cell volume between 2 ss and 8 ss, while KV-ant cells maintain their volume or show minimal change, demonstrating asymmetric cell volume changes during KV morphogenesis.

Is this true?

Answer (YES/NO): NO